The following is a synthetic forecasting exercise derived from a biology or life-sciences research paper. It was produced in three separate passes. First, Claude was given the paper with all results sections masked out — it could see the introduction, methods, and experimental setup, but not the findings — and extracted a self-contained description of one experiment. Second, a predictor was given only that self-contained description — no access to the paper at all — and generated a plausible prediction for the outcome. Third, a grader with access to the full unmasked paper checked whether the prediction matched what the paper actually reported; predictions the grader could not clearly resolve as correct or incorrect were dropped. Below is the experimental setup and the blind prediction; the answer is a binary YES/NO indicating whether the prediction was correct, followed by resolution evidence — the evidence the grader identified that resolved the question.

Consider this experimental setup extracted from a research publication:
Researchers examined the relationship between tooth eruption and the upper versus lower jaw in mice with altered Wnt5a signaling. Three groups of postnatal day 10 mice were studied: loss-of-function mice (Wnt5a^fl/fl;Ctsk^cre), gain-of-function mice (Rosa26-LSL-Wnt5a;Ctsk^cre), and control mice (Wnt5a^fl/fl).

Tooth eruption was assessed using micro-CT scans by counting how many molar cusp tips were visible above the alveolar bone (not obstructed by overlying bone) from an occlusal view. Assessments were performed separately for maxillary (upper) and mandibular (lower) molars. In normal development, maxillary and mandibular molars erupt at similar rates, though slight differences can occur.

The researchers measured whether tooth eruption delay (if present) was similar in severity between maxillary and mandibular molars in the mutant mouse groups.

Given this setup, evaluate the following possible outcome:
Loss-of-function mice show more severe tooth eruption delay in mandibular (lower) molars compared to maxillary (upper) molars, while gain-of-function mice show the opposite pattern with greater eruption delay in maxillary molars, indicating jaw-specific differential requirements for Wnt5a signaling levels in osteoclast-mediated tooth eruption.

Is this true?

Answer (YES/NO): NO